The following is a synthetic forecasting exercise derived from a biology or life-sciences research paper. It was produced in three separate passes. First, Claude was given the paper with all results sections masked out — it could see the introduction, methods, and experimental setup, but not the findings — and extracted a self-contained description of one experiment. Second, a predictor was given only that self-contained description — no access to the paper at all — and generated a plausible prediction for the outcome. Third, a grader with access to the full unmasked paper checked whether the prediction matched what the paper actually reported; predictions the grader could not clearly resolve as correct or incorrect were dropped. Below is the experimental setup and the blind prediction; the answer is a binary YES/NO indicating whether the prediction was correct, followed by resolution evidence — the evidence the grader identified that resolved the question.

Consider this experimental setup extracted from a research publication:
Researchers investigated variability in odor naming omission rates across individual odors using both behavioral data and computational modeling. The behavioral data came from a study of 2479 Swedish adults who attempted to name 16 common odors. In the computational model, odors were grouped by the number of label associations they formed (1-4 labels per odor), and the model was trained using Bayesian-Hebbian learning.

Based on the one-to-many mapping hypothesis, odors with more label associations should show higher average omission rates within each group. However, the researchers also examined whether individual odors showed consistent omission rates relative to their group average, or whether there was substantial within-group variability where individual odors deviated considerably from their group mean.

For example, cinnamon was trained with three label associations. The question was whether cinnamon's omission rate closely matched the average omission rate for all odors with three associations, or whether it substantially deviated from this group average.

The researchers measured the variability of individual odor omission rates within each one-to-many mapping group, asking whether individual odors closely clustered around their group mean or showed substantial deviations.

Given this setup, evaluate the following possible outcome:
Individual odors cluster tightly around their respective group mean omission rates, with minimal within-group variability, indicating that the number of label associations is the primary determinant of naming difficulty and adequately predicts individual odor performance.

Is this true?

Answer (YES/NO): NO